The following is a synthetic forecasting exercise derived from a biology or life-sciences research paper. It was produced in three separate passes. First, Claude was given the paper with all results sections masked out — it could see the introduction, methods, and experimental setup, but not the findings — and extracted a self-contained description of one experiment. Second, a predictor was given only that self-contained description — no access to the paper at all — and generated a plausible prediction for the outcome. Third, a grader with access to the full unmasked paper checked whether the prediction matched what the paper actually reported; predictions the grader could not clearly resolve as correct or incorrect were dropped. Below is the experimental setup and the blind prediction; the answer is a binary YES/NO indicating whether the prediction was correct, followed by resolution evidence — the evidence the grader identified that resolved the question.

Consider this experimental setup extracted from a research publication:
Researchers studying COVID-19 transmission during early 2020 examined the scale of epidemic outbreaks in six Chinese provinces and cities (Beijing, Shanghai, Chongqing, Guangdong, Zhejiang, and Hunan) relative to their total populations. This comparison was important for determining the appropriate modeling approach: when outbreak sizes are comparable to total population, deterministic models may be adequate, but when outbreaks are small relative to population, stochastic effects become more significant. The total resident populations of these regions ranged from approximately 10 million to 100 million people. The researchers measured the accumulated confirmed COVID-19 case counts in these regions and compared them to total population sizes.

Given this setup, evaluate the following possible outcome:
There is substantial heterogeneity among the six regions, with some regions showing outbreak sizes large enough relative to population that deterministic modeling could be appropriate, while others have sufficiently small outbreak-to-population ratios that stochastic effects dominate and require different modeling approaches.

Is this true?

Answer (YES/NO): NO